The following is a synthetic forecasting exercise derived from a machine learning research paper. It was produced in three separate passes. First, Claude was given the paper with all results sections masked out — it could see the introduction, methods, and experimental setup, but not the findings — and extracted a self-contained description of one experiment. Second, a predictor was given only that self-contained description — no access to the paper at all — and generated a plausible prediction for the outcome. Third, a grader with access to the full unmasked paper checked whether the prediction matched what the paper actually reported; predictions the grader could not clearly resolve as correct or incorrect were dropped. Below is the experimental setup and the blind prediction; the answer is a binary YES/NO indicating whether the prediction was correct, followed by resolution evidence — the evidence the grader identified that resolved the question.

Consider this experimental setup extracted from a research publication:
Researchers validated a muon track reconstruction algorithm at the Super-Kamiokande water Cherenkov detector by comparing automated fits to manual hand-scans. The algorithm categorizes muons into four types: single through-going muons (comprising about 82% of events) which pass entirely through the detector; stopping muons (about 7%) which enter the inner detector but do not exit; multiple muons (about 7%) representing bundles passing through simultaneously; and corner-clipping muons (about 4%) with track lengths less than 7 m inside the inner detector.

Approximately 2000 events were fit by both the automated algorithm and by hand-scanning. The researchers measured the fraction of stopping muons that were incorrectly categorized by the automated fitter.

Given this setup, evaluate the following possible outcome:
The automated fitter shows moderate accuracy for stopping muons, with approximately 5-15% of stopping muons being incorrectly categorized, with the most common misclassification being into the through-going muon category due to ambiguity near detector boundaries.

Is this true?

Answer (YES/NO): NO